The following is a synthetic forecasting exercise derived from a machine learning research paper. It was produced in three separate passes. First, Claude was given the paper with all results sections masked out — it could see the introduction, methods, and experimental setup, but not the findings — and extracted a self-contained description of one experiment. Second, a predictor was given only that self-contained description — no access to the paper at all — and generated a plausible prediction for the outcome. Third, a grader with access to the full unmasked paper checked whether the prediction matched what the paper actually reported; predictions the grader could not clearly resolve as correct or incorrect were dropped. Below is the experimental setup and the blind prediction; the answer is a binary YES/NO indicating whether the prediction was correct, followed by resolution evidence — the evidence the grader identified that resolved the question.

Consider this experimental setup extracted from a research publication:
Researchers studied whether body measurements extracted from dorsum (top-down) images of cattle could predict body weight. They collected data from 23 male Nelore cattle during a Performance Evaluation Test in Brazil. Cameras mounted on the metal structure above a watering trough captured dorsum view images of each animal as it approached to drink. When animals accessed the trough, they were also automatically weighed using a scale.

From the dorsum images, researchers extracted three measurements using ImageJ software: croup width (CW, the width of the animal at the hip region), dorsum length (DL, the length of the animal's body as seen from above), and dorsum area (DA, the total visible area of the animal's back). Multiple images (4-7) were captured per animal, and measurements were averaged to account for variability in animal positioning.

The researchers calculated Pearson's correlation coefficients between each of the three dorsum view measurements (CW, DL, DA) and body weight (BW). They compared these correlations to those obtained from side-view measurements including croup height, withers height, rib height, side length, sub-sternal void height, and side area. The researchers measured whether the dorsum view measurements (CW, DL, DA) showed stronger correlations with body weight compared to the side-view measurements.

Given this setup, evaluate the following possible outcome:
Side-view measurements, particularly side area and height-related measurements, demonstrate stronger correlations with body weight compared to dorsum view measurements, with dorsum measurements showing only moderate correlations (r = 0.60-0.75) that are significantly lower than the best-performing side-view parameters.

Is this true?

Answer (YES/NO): NO